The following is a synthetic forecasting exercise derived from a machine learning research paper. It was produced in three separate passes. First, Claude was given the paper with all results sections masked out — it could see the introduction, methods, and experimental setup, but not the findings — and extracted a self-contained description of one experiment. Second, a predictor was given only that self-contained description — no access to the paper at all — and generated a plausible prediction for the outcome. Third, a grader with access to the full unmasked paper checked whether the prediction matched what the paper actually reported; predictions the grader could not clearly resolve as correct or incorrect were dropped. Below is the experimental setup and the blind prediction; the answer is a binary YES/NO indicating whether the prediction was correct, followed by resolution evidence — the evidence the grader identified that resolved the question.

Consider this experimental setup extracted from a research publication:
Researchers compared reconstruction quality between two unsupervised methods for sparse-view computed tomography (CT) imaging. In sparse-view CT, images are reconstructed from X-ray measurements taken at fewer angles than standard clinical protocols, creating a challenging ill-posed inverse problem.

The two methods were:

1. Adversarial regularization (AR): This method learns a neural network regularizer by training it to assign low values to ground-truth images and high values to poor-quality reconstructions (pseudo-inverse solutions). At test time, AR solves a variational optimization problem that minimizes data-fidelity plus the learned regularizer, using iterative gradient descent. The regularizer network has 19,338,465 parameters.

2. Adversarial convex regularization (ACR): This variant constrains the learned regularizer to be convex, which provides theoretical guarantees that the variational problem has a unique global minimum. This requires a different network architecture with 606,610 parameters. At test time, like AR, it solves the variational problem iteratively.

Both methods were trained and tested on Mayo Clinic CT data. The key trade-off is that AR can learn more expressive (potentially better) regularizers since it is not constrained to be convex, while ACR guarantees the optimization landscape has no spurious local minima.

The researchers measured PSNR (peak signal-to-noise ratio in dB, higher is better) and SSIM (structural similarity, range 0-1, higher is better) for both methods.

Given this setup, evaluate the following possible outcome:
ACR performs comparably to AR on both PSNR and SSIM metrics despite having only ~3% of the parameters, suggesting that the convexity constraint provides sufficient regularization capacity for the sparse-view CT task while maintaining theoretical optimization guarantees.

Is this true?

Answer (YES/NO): NO